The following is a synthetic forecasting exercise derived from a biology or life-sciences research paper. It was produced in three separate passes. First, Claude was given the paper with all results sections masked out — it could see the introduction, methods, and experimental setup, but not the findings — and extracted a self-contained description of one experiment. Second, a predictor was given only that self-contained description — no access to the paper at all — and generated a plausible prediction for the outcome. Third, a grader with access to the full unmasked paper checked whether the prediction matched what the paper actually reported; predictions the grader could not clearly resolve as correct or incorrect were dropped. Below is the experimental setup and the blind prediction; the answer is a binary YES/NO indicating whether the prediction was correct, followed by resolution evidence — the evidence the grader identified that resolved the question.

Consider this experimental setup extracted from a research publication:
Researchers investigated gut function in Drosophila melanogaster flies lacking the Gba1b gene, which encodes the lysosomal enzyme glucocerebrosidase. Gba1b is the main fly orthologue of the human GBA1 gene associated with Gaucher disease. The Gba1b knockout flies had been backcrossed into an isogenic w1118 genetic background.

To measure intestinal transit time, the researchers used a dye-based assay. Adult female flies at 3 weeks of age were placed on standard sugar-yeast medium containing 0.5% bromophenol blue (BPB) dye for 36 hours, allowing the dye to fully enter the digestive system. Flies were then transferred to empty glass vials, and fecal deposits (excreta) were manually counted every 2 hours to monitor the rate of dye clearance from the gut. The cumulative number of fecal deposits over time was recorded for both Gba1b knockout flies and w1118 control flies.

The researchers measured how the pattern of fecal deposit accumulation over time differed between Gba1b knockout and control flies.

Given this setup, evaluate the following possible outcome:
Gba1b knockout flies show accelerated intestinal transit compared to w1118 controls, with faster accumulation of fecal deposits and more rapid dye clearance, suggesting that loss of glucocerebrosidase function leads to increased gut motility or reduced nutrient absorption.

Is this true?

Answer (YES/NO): NO